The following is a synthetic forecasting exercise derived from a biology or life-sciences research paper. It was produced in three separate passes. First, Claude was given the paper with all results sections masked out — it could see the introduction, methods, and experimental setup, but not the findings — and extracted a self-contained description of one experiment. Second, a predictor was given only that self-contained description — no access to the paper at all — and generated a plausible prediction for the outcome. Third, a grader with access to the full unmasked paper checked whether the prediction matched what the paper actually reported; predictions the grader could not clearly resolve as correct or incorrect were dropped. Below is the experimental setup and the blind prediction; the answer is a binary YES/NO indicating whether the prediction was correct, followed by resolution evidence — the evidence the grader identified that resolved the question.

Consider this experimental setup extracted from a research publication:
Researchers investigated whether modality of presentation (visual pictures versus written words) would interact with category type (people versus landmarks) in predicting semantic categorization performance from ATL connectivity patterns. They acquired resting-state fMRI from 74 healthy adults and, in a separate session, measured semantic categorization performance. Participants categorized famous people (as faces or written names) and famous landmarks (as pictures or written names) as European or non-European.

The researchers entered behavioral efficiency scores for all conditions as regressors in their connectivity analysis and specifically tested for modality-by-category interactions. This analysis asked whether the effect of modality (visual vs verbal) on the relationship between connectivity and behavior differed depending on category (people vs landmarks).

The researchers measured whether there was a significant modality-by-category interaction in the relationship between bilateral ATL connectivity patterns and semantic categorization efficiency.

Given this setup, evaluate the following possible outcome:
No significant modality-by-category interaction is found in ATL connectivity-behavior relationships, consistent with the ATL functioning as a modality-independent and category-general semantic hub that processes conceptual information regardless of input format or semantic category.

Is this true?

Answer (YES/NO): NO